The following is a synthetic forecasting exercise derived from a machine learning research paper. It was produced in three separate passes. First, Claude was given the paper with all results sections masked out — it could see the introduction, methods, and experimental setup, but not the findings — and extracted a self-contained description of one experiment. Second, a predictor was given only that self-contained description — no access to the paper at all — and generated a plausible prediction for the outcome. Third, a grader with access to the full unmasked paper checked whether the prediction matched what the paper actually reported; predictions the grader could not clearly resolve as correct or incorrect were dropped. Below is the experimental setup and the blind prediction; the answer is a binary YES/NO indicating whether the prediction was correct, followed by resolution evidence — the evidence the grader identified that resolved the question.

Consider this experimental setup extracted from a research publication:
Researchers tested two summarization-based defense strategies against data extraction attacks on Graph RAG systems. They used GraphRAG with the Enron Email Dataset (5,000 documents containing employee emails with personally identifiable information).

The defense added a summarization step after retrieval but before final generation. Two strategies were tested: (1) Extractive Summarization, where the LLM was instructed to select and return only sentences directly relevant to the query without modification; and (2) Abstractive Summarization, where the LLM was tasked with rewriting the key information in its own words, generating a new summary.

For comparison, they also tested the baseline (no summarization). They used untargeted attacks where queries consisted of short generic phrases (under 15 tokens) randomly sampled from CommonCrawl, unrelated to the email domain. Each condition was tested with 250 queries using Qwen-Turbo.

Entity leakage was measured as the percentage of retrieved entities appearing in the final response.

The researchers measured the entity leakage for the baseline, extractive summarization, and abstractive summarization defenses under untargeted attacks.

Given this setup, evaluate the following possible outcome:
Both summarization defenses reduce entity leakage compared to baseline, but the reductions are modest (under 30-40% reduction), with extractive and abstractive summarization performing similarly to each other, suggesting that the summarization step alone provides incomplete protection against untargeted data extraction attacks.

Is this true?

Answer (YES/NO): NO